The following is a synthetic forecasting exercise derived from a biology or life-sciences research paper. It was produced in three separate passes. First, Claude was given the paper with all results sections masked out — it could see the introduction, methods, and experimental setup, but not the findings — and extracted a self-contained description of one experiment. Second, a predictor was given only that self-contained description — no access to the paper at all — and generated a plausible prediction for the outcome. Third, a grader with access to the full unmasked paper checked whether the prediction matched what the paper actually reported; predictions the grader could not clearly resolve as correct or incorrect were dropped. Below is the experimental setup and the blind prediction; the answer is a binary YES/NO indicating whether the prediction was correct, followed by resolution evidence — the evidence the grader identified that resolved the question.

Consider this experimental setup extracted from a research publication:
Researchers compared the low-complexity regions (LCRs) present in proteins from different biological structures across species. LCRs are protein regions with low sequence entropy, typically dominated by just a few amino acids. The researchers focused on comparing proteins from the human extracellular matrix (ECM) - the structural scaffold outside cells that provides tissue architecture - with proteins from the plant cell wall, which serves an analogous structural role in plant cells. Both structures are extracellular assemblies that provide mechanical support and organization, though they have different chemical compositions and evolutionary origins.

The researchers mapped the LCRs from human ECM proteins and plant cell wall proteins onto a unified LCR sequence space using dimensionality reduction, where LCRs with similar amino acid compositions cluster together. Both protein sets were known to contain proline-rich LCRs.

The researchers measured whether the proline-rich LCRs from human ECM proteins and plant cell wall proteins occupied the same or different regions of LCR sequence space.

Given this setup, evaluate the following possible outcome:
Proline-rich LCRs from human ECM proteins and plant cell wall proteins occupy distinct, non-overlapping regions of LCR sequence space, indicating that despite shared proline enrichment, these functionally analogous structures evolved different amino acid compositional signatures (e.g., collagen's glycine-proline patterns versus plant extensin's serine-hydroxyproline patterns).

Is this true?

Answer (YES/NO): YES